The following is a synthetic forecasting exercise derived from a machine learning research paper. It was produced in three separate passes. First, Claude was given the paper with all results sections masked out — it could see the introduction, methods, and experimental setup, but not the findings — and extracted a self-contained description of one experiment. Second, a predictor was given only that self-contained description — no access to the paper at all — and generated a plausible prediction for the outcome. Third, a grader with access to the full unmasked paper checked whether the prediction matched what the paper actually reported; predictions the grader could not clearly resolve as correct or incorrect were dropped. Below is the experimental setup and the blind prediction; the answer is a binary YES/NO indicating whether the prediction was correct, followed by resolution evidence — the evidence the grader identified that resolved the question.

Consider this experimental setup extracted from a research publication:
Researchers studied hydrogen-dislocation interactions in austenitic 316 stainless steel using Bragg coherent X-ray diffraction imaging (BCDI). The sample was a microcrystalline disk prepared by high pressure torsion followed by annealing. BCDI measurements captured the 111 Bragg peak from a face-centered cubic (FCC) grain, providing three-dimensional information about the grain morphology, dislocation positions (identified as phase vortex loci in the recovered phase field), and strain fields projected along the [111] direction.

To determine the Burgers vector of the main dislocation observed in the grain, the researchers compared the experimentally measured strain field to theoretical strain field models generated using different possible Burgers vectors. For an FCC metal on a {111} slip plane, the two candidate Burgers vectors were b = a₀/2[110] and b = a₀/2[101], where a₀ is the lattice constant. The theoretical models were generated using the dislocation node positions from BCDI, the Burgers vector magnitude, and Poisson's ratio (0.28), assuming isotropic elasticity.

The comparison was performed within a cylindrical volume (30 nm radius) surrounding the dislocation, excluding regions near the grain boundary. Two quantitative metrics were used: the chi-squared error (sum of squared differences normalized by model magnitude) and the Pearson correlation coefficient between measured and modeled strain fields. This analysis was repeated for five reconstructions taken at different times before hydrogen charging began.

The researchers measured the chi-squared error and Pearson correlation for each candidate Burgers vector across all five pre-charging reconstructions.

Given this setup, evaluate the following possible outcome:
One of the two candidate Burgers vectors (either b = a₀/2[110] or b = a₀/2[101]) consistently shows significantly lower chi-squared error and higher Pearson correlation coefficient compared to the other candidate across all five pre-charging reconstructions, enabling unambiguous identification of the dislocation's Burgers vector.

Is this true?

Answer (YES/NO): NO